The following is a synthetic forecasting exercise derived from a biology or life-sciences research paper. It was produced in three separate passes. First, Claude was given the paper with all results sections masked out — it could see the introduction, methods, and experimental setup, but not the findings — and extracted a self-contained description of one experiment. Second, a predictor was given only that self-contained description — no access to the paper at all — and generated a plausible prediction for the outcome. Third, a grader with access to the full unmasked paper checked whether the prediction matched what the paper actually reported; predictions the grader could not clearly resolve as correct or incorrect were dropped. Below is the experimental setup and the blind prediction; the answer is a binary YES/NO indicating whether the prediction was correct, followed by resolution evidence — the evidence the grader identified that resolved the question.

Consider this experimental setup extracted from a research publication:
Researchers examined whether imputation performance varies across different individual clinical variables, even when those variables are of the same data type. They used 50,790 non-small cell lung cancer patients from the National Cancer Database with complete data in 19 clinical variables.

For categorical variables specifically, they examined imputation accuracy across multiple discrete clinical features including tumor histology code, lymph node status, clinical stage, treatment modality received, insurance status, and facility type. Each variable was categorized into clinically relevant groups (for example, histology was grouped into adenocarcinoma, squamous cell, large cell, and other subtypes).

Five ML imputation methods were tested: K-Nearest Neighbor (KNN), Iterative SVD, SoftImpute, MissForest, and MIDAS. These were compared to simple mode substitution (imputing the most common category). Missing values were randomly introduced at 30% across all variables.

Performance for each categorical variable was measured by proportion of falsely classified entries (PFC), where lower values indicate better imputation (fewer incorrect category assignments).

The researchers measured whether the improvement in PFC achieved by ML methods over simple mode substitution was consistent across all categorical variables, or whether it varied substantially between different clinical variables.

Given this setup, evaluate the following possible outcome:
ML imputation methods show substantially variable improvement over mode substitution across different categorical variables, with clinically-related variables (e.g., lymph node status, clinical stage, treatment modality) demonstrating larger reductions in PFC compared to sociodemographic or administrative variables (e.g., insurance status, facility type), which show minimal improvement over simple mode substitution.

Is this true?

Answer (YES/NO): NO